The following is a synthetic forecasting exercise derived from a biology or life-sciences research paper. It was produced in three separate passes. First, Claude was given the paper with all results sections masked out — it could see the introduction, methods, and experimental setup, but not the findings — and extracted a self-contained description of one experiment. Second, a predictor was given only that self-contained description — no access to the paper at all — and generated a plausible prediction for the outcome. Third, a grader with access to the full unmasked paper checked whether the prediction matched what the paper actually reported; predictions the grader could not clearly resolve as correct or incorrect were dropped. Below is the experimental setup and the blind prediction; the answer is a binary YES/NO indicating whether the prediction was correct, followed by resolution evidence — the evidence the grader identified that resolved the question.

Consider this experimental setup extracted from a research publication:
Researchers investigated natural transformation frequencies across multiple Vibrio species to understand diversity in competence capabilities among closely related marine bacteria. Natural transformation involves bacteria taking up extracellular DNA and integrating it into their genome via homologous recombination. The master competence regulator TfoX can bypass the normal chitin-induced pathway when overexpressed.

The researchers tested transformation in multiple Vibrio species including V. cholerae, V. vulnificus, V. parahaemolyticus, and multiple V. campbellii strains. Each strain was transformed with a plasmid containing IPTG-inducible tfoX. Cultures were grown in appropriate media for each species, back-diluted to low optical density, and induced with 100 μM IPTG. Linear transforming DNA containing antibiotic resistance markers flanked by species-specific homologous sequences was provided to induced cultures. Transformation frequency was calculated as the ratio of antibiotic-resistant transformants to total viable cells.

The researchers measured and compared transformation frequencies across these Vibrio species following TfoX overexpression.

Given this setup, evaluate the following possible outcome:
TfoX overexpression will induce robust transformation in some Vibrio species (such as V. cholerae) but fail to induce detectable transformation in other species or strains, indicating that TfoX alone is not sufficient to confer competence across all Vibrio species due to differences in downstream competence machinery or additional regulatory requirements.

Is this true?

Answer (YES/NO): YES